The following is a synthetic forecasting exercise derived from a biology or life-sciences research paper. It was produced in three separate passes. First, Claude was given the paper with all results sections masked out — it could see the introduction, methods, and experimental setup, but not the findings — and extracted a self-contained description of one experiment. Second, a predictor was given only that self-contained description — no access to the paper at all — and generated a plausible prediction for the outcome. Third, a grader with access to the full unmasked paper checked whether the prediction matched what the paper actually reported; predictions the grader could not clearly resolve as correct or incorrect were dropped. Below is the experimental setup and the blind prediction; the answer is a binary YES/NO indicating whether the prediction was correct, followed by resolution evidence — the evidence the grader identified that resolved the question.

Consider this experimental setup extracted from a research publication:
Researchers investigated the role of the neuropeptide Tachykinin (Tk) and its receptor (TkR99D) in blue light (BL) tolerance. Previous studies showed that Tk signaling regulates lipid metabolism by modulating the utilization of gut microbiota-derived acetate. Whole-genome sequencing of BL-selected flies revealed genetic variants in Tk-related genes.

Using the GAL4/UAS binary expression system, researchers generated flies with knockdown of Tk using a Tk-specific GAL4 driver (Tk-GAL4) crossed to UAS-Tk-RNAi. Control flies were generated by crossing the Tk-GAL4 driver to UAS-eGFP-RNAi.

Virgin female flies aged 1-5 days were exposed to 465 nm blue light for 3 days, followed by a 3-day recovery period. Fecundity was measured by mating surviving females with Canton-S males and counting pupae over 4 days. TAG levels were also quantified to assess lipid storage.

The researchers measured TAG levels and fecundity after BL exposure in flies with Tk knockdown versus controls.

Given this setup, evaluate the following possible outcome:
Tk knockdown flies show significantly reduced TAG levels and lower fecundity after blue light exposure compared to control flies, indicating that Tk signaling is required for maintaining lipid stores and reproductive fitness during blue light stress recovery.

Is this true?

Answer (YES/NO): NO